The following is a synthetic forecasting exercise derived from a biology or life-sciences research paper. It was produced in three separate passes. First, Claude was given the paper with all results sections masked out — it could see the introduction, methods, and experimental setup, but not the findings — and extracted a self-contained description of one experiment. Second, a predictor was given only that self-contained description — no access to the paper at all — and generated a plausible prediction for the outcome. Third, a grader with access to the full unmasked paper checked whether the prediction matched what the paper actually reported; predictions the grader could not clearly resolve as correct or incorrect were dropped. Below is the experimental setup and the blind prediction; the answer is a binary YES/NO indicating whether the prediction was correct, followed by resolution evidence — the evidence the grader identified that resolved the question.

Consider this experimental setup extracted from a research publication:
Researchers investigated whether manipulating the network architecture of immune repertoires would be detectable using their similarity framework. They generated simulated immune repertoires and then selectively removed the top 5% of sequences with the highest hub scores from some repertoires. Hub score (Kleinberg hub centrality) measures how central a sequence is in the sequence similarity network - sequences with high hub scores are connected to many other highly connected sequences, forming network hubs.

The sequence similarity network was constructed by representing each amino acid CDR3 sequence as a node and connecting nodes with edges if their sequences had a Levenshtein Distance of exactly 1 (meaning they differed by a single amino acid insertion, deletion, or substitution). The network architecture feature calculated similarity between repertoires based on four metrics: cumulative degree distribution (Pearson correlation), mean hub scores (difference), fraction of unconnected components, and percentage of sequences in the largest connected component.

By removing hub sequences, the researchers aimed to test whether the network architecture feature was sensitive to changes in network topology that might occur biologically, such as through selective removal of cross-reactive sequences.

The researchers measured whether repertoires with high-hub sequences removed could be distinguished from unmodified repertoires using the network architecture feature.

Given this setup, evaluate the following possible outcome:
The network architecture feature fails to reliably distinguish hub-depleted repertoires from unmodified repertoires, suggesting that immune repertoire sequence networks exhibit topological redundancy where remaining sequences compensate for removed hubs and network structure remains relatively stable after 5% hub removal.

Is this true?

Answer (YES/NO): NO